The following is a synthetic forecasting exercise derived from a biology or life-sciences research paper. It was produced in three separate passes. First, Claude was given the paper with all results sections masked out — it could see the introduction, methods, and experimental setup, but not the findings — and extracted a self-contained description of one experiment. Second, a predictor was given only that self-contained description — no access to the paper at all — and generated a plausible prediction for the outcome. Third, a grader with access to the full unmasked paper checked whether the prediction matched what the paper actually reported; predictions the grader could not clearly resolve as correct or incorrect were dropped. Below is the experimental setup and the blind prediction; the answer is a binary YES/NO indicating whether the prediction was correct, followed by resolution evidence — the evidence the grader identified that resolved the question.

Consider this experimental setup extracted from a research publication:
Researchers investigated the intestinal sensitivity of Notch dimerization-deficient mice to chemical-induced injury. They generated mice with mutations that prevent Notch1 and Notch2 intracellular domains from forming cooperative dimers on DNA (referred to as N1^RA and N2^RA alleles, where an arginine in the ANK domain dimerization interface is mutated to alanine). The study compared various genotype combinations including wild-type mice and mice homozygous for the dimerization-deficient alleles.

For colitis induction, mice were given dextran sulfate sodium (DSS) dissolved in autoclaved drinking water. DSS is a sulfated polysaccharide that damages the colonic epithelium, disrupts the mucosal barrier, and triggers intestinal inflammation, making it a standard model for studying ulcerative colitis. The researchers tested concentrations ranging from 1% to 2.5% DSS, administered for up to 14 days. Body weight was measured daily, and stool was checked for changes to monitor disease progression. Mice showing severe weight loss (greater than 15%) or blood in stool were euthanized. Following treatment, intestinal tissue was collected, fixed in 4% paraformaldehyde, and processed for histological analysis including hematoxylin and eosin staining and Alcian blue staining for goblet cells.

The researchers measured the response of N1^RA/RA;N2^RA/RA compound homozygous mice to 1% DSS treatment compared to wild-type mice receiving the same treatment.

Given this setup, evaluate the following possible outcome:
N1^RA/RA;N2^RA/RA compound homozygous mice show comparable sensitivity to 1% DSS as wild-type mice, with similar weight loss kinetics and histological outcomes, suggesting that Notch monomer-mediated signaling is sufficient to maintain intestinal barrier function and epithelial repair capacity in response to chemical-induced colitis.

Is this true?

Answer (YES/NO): NO